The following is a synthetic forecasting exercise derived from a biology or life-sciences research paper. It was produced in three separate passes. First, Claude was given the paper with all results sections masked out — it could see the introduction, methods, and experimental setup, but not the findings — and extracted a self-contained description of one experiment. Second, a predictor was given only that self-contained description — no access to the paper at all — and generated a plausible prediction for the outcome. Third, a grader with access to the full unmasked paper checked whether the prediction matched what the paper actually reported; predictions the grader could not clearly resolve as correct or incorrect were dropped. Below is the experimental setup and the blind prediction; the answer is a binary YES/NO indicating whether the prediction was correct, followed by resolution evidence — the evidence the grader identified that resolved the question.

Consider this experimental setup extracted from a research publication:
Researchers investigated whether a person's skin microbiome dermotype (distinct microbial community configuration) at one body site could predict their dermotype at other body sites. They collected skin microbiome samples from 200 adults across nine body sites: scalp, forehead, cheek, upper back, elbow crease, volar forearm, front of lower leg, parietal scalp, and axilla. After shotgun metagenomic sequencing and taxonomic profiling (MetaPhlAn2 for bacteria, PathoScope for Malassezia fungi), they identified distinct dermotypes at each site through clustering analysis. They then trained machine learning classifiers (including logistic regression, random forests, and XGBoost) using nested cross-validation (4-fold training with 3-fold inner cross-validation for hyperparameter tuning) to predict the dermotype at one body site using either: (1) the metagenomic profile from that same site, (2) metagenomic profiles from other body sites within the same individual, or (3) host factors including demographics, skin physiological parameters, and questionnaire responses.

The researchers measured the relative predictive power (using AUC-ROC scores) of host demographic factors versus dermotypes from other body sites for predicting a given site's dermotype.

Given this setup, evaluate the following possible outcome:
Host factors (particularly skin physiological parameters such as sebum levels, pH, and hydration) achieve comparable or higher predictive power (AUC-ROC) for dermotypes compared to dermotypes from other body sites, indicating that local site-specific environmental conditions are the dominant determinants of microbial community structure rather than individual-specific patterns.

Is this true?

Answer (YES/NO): NO